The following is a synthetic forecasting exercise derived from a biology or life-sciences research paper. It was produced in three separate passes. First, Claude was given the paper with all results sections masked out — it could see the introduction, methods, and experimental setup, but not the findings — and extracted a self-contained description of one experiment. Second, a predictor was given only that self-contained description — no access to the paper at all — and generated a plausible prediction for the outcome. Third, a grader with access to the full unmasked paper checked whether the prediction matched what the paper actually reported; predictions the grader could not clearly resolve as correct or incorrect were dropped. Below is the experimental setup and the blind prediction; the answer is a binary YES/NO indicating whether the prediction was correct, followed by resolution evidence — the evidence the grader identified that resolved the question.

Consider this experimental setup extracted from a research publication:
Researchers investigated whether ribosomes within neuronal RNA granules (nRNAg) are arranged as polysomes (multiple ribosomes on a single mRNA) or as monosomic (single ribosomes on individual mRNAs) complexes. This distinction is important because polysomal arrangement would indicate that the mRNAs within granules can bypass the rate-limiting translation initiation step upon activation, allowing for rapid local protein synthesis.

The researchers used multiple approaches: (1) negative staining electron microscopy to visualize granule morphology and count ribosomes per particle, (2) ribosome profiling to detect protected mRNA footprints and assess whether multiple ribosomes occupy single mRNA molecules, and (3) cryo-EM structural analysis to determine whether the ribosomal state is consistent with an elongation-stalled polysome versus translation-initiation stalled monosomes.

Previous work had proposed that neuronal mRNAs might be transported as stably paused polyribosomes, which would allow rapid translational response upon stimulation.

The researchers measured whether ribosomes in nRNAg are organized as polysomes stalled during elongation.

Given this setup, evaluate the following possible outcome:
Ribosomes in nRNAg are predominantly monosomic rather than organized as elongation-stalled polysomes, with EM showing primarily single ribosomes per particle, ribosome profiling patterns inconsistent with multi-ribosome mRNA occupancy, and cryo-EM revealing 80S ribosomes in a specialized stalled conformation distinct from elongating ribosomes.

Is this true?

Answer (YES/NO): NO